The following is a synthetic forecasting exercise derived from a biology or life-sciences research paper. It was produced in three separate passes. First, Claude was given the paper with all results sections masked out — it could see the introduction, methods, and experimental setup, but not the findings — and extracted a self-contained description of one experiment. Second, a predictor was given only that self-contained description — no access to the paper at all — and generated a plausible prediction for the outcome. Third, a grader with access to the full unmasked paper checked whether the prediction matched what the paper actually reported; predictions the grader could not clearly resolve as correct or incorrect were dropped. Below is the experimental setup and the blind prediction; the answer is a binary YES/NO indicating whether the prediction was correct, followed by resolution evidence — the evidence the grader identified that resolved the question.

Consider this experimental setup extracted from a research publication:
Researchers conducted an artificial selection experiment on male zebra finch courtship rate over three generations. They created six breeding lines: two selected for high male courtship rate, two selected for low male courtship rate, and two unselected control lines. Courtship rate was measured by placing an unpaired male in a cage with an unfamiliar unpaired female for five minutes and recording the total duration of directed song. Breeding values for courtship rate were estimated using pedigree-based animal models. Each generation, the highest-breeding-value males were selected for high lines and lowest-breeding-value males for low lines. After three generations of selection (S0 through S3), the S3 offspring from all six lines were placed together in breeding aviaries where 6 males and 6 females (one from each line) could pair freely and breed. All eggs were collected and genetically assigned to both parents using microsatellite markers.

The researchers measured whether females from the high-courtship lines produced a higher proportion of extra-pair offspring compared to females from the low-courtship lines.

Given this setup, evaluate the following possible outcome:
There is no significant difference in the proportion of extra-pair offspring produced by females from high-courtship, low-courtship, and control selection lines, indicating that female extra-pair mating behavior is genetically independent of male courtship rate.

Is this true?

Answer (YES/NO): NO